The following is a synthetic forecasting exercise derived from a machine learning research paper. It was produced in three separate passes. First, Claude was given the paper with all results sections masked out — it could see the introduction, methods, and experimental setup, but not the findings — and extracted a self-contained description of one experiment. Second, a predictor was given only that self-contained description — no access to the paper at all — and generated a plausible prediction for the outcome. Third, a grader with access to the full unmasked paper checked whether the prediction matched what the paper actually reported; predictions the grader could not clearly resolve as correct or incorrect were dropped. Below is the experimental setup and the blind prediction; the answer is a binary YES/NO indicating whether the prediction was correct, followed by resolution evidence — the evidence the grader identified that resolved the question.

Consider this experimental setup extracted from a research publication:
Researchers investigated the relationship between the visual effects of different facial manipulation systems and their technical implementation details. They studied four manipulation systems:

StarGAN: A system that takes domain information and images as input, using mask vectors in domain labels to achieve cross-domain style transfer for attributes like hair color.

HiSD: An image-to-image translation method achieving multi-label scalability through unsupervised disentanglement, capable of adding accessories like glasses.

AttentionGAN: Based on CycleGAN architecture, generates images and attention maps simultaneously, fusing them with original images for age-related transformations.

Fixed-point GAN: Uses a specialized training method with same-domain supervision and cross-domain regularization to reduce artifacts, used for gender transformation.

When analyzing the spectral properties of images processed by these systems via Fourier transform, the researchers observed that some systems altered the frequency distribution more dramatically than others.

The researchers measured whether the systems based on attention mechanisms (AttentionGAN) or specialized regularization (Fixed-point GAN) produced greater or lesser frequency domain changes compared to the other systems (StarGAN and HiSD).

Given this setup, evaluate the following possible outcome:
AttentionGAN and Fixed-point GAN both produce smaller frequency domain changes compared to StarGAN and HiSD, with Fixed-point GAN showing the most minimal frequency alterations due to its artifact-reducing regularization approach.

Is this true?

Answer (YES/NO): NO